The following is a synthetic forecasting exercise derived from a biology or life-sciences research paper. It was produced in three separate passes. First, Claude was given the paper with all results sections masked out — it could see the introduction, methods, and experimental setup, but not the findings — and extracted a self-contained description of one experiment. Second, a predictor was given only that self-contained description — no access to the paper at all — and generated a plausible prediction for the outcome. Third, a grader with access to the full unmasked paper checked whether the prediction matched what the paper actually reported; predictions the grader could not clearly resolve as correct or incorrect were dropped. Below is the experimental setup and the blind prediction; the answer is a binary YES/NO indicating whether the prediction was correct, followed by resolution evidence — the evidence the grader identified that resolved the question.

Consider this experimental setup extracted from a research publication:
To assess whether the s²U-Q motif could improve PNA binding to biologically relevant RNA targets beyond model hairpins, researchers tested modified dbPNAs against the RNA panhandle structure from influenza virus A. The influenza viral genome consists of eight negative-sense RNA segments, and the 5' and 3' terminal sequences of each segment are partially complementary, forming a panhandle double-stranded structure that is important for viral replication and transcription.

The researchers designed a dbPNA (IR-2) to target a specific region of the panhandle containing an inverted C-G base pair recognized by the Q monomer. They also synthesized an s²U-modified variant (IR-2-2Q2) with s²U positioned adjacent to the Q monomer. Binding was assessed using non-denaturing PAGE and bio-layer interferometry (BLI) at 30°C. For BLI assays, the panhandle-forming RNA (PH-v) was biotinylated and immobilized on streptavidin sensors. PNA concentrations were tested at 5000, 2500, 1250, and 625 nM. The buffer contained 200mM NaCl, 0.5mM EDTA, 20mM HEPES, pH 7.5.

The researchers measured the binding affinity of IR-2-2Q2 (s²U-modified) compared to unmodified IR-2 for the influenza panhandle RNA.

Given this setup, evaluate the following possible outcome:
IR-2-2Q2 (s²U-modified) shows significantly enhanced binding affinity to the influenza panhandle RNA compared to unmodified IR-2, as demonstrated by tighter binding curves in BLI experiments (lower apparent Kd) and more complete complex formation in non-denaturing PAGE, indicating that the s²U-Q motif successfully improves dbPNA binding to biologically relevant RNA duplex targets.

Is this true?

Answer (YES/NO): YES